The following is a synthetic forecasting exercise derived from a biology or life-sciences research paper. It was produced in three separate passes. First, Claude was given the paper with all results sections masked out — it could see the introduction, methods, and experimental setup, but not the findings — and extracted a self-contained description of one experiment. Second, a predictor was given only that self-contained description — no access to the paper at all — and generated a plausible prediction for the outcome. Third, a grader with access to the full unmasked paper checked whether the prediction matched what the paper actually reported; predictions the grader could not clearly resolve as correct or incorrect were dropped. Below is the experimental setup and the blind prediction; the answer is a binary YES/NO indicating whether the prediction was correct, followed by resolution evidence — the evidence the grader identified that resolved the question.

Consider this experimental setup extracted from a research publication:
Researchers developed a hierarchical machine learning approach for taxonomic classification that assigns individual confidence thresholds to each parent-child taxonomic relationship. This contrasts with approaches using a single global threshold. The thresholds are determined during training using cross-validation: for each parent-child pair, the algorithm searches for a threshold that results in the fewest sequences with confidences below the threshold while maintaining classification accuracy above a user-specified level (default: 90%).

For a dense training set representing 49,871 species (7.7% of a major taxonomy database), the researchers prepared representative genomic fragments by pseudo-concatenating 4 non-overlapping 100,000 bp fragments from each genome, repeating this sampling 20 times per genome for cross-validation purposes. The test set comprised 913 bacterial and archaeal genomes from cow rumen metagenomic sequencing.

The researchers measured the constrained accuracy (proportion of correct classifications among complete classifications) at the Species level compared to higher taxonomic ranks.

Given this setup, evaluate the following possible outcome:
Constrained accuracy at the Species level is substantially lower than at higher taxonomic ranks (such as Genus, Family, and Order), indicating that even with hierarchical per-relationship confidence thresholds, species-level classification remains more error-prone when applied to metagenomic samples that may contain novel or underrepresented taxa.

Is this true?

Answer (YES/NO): NO